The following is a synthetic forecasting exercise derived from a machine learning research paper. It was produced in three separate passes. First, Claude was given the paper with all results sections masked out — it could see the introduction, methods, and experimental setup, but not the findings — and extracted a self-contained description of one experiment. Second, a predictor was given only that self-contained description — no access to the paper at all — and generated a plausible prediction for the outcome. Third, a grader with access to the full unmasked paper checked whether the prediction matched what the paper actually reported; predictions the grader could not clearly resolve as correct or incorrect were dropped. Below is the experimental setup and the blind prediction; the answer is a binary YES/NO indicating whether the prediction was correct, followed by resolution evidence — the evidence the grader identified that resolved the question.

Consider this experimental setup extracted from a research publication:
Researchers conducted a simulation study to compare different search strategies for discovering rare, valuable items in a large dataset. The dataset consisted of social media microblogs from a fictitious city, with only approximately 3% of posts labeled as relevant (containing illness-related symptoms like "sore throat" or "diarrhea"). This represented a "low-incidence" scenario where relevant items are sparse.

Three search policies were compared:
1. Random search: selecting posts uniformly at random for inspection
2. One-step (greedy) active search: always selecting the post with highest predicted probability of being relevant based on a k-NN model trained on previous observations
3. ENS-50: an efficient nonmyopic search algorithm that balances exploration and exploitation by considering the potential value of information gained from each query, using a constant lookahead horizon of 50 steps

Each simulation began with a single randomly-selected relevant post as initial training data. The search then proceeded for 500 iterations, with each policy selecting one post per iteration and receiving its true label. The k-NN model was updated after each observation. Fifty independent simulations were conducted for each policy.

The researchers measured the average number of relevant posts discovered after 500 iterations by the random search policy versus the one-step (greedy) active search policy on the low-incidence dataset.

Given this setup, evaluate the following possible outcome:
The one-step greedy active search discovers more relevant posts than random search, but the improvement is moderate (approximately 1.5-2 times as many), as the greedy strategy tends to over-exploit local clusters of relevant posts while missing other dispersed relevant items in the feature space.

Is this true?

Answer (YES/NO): NO